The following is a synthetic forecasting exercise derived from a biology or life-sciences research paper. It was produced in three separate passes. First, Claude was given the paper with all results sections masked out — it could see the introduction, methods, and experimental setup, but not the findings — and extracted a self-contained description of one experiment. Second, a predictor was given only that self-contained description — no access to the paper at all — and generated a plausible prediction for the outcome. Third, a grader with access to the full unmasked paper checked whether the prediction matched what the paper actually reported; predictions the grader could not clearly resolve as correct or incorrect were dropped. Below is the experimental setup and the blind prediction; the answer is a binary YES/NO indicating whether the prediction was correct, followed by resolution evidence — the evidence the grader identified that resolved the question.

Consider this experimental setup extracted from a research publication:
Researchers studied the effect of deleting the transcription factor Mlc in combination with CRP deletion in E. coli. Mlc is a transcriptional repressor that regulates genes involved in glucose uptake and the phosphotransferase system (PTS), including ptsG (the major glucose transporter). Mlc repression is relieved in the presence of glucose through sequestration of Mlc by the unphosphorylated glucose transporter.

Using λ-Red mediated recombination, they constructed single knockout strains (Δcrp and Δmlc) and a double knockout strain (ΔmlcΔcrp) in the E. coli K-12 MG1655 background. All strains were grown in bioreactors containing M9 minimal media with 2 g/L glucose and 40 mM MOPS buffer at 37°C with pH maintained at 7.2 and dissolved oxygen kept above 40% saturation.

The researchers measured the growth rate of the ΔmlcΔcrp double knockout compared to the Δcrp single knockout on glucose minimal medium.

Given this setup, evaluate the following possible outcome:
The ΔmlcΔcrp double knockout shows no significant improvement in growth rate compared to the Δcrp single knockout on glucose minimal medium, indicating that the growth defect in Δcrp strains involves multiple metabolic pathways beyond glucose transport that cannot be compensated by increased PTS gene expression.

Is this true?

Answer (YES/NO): YES